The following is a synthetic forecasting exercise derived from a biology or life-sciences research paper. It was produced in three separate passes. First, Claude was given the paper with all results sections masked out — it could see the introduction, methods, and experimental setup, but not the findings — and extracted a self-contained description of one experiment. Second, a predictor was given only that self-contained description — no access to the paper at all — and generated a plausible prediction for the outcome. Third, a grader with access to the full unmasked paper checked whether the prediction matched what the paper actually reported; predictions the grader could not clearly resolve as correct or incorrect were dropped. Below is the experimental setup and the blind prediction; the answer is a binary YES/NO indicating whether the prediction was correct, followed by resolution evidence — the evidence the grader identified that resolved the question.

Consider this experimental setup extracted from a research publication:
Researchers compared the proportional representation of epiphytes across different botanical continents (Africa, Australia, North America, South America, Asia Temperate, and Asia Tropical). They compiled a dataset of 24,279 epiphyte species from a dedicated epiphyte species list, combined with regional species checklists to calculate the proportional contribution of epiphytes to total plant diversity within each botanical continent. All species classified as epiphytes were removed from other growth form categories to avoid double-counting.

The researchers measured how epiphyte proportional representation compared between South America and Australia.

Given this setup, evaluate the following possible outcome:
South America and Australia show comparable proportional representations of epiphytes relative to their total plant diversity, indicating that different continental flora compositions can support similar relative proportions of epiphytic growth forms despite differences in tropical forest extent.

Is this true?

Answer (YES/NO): NO